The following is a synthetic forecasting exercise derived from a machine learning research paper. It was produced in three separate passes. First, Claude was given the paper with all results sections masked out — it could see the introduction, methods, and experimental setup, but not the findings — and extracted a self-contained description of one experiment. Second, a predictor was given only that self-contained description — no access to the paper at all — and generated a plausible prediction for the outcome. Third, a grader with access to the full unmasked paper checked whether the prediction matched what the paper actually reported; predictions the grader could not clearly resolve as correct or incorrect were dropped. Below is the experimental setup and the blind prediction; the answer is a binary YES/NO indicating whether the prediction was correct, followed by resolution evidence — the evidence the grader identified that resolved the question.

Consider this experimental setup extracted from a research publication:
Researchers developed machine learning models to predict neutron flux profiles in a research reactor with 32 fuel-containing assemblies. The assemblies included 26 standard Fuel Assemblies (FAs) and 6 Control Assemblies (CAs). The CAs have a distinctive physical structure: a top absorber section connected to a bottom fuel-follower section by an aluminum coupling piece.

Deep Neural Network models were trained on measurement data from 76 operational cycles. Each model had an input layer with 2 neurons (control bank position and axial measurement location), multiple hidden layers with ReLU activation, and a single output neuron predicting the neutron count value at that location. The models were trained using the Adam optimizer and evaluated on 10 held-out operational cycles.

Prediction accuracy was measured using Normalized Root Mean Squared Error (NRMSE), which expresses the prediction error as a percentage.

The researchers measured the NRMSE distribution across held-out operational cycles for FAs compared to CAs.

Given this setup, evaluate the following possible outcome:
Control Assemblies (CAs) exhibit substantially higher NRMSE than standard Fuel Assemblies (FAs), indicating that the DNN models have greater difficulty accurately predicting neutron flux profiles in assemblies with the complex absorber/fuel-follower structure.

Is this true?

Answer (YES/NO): YES